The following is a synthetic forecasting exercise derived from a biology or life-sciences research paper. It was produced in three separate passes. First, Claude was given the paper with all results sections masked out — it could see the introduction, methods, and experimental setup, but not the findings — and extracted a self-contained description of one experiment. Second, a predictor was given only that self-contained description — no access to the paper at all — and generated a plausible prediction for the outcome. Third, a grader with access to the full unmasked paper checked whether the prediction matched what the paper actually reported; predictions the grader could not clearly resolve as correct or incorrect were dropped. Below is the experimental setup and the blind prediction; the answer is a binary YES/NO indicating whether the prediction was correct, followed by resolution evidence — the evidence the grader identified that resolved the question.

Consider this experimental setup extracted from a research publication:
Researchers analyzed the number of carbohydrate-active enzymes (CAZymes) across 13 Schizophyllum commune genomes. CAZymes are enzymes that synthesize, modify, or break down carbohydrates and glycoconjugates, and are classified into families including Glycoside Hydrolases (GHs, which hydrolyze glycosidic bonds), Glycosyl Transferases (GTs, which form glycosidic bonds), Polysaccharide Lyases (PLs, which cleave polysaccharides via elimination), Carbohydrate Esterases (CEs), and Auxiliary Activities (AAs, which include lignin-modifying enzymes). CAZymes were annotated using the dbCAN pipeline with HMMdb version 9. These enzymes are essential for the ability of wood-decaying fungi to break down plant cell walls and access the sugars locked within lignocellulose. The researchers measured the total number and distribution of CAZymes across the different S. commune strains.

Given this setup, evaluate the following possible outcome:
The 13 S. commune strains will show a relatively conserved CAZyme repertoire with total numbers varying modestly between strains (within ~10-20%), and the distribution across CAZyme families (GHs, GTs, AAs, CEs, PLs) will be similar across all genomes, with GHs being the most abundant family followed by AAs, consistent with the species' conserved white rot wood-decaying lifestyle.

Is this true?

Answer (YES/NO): YES